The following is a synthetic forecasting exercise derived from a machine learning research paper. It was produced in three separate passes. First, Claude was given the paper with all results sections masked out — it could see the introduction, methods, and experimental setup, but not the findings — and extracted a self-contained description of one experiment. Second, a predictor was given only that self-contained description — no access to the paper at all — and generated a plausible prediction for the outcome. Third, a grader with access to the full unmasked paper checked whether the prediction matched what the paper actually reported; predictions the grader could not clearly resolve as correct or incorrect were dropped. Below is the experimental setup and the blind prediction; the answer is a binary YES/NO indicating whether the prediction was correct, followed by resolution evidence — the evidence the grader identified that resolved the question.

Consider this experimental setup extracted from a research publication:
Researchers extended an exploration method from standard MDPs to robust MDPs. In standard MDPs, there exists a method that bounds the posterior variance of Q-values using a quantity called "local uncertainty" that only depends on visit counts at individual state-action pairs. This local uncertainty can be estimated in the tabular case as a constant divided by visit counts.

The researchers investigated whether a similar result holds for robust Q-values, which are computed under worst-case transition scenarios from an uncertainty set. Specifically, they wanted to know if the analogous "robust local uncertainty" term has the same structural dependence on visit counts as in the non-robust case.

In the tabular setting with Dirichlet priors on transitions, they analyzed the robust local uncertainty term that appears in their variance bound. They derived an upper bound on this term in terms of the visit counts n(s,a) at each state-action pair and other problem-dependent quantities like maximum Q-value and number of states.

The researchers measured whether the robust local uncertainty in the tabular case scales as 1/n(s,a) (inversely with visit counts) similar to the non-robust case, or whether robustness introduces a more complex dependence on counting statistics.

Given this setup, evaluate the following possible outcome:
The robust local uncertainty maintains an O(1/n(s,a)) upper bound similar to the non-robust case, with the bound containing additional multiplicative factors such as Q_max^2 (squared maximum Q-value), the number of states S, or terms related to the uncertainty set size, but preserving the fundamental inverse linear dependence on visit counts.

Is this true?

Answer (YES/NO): YES